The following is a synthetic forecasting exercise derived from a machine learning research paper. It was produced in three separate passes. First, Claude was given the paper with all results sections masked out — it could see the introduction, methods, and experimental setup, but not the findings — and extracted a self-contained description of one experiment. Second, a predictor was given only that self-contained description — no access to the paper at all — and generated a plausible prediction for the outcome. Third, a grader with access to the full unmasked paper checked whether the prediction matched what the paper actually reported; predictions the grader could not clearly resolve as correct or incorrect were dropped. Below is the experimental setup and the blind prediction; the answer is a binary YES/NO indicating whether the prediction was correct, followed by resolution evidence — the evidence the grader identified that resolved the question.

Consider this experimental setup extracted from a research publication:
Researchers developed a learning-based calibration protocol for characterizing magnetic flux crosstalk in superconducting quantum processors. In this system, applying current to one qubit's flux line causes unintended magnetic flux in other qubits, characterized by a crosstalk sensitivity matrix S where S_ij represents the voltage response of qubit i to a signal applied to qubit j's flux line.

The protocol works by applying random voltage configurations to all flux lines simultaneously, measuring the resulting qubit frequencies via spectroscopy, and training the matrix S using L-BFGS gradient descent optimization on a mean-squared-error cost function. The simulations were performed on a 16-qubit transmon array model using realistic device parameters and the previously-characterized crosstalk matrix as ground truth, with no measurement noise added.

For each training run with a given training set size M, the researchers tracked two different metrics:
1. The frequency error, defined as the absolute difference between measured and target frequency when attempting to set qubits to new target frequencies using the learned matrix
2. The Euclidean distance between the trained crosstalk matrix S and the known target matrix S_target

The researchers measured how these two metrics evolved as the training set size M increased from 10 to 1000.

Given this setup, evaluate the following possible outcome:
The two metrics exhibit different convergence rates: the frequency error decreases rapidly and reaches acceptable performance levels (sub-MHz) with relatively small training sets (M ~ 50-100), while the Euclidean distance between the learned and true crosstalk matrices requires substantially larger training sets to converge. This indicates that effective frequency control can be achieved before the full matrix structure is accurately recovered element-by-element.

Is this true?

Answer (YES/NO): NO